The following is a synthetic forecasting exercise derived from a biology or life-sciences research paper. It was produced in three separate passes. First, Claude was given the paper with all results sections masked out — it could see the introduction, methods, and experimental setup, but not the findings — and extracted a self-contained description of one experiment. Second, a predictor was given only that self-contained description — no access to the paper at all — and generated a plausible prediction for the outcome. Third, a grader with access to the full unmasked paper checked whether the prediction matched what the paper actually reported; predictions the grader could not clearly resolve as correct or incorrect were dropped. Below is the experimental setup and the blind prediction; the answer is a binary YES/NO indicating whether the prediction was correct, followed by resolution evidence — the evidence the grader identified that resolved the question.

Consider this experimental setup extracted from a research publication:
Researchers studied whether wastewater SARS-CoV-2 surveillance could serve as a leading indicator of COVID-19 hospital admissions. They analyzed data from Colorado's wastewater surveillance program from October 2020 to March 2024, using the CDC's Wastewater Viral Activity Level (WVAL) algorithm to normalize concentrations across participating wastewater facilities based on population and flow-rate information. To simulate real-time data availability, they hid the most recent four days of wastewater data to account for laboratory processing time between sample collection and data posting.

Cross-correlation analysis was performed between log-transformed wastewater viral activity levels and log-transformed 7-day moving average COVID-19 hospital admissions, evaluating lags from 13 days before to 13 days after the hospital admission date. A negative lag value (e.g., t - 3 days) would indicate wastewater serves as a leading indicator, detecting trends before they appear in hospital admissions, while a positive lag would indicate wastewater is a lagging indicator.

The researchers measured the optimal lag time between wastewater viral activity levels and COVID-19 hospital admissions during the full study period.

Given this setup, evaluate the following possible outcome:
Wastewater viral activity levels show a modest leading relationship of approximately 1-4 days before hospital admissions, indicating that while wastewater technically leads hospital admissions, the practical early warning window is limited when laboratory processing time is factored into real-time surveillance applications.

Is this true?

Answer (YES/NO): YES